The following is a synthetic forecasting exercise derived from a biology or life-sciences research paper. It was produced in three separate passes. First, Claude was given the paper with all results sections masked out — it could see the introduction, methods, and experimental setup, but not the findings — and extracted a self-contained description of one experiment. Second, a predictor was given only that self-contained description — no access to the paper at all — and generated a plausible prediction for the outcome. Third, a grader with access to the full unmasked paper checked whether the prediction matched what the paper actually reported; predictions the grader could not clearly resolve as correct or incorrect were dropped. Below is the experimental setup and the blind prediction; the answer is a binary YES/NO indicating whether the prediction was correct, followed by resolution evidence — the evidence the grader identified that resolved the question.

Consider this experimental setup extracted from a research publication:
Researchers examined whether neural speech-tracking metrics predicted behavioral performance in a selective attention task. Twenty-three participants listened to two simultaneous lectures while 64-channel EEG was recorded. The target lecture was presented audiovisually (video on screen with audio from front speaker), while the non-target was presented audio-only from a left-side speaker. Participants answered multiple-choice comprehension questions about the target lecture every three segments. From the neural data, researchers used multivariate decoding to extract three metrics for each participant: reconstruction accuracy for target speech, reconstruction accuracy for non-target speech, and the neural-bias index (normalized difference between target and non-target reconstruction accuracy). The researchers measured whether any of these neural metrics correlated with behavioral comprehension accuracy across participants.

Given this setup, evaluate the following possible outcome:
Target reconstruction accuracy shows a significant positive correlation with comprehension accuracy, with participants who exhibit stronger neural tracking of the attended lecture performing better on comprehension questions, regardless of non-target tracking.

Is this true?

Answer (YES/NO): NO